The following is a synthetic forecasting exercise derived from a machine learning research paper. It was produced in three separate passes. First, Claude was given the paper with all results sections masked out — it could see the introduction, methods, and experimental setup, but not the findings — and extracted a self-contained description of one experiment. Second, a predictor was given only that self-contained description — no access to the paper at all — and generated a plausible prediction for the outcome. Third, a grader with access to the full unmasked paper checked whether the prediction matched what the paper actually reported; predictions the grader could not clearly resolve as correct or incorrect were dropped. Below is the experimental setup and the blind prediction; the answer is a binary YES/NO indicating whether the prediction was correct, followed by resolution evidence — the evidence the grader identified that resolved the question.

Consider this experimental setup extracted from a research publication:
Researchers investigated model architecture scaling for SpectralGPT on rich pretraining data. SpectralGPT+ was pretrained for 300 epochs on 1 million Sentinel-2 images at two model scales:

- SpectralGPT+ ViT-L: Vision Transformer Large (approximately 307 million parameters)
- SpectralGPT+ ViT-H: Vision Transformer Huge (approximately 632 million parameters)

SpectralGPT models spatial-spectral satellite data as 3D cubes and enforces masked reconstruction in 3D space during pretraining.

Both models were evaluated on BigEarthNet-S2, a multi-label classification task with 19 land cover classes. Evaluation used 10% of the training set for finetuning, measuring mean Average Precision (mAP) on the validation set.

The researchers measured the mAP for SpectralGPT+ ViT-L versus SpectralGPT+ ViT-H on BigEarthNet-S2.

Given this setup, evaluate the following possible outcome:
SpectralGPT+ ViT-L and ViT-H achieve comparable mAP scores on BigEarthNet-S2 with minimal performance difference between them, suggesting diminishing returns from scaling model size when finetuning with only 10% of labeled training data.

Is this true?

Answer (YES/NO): NO